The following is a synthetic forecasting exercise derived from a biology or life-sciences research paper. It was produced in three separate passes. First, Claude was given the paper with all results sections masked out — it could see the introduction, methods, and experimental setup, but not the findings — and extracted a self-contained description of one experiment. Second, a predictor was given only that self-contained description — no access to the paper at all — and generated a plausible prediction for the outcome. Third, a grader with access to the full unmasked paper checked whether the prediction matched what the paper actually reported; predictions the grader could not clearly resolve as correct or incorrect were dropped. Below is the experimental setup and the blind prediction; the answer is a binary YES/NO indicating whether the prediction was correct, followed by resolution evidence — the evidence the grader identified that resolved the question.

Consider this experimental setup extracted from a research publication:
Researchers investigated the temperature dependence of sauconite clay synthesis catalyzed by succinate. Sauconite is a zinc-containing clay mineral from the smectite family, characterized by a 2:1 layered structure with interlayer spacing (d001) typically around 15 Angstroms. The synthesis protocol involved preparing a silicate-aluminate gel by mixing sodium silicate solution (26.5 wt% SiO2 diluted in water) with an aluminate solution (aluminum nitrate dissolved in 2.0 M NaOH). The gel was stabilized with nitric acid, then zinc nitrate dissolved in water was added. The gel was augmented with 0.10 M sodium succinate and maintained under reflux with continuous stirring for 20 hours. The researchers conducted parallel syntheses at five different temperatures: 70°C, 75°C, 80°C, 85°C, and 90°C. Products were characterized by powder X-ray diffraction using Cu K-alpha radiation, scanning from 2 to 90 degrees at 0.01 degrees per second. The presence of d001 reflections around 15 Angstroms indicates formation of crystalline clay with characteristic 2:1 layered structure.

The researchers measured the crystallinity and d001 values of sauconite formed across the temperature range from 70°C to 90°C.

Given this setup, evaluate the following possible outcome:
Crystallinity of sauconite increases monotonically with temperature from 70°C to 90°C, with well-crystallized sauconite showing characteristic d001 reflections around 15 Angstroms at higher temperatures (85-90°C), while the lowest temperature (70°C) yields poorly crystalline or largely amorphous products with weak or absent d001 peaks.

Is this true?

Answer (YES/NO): NO